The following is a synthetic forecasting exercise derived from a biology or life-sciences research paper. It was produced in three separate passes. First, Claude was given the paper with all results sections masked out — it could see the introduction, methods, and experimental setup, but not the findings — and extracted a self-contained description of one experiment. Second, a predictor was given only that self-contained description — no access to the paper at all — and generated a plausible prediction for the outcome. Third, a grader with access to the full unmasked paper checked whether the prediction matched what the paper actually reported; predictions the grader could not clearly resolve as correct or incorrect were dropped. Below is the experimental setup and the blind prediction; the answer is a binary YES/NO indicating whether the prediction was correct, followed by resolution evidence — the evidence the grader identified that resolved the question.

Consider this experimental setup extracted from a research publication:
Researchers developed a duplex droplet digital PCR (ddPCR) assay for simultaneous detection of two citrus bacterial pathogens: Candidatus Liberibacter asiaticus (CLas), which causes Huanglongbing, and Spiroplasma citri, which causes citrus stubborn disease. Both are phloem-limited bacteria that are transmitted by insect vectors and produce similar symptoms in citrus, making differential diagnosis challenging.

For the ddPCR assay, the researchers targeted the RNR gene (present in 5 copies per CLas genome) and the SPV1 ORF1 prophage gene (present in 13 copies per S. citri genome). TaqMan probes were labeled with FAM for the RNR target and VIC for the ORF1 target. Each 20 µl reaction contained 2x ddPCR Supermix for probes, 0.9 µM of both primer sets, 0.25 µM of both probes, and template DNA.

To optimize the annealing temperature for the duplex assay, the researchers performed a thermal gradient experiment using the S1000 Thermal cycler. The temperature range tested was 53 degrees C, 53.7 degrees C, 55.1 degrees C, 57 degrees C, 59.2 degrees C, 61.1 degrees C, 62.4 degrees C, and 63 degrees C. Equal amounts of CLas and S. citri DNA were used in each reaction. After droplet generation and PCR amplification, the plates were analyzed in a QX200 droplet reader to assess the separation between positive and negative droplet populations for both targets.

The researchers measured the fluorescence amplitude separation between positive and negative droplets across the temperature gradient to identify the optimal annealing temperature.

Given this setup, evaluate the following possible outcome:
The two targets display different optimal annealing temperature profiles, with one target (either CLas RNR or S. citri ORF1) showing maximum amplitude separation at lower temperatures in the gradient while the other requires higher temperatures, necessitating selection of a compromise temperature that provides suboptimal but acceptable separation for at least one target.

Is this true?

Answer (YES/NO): NO